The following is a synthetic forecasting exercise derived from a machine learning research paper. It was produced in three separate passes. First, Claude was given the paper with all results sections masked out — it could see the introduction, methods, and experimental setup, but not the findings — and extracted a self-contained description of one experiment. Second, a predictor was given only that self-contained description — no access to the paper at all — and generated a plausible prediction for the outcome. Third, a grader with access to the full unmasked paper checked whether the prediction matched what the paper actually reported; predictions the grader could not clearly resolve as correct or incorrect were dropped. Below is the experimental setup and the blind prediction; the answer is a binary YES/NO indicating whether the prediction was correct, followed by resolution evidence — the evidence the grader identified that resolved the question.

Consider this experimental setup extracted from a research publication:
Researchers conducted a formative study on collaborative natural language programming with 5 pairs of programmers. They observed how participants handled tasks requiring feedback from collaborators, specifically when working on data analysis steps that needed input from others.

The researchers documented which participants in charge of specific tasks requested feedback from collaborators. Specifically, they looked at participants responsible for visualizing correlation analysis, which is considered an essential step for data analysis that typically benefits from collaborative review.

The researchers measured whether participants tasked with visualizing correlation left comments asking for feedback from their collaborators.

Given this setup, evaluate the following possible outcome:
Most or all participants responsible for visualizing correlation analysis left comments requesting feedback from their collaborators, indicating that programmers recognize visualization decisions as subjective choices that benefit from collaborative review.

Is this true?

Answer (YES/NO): YES